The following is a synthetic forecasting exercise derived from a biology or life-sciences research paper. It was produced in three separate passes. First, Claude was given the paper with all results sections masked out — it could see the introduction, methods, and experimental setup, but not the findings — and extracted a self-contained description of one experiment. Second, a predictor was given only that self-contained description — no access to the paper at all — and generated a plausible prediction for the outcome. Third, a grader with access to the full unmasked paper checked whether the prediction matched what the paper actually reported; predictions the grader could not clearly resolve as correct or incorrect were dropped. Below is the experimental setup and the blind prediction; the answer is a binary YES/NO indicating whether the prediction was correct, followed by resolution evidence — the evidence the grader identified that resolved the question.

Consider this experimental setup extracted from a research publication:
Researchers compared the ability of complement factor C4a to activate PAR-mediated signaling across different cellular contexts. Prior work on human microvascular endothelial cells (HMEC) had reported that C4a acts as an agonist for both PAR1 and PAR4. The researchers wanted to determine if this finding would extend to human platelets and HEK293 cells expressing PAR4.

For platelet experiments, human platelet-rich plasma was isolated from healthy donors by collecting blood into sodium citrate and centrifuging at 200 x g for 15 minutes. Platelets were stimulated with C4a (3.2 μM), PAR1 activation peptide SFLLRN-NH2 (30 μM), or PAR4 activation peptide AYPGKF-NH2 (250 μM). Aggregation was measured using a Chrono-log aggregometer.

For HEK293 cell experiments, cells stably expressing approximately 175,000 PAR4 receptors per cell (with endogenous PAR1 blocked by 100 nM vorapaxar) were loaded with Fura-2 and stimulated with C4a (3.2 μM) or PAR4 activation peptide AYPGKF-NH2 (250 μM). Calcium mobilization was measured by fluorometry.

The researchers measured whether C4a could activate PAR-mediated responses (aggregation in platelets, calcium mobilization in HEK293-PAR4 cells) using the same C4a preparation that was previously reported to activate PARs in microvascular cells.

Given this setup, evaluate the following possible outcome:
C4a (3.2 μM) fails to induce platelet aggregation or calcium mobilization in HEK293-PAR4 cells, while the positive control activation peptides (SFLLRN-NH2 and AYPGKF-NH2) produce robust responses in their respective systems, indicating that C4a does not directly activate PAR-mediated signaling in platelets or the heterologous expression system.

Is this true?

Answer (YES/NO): YES